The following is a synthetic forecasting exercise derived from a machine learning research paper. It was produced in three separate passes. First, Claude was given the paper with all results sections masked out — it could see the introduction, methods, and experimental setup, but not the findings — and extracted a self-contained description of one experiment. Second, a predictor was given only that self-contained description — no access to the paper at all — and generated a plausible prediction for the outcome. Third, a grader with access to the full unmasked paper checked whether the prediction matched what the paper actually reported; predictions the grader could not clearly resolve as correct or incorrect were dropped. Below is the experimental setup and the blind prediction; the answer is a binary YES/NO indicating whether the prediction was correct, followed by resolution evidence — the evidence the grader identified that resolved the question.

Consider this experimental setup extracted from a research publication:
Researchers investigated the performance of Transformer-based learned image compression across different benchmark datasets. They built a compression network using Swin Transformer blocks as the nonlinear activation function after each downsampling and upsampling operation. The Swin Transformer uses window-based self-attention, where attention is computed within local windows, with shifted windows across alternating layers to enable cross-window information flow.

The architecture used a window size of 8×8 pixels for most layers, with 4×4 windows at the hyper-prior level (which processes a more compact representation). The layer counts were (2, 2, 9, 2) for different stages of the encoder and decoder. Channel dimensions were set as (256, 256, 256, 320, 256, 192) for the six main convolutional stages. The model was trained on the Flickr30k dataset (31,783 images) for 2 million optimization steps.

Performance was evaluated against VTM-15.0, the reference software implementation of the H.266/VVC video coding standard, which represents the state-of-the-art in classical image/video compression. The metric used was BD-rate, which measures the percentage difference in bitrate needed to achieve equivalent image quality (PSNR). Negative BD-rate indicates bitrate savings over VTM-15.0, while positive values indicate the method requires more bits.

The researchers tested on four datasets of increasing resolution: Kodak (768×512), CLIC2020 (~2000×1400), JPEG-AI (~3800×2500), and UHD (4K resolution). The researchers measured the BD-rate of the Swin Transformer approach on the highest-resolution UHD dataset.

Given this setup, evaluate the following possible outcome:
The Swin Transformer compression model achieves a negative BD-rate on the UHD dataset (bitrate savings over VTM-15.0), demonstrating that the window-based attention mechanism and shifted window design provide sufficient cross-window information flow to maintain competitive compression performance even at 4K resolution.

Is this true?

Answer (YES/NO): NO